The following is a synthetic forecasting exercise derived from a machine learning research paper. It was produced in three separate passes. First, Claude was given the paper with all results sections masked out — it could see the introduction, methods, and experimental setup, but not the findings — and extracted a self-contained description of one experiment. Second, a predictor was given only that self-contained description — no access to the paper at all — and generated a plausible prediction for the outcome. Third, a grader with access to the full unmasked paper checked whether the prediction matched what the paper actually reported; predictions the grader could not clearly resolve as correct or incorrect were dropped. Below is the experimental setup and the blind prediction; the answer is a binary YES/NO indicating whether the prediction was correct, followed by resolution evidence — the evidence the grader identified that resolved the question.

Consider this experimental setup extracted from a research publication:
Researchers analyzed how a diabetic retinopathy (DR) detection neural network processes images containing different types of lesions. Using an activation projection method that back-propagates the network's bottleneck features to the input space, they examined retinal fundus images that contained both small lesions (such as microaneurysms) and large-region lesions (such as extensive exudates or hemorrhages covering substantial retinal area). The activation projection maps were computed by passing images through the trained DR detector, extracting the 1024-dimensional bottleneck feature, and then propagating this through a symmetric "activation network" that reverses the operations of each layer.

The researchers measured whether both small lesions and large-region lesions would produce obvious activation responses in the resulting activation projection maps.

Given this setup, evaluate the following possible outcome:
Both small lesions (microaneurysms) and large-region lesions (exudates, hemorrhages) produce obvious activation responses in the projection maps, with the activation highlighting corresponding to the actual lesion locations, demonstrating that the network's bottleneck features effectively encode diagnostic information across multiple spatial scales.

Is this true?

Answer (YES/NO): NO